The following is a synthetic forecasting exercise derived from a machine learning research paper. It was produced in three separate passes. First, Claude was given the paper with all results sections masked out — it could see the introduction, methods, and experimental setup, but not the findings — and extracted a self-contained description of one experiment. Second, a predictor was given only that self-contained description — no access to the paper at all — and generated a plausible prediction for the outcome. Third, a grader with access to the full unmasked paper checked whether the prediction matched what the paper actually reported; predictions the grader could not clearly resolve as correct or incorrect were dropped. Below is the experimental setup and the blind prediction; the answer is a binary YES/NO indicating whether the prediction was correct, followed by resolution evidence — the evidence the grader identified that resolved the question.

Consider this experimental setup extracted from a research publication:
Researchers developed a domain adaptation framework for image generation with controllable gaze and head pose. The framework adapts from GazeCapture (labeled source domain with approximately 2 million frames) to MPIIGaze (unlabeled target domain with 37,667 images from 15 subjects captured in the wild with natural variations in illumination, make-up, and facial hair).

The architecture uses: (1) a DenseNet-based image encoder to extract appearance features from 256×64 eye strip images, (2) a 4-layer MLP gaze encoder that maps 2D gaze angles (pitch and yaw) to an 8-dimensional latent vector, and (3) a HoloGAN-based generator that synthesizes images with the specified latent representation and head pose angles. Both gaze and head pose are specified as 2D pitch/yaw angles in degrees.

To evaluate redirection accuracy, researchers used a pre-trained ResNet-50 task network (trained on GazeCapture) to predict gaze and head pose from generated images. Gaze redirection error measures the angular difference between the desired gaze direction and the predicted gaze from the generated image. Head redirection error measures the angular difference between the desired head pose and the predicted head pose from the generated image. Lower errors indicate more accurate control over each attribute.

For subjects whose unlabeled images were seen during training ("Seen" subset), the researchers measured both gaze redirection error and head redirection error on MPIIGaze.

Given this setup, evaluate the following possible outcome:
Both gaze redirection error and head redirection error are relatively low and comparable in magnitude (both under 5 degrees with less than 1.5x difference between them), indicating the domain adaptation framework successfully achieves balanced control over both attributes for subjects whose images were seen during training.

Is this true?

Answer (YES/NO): NO